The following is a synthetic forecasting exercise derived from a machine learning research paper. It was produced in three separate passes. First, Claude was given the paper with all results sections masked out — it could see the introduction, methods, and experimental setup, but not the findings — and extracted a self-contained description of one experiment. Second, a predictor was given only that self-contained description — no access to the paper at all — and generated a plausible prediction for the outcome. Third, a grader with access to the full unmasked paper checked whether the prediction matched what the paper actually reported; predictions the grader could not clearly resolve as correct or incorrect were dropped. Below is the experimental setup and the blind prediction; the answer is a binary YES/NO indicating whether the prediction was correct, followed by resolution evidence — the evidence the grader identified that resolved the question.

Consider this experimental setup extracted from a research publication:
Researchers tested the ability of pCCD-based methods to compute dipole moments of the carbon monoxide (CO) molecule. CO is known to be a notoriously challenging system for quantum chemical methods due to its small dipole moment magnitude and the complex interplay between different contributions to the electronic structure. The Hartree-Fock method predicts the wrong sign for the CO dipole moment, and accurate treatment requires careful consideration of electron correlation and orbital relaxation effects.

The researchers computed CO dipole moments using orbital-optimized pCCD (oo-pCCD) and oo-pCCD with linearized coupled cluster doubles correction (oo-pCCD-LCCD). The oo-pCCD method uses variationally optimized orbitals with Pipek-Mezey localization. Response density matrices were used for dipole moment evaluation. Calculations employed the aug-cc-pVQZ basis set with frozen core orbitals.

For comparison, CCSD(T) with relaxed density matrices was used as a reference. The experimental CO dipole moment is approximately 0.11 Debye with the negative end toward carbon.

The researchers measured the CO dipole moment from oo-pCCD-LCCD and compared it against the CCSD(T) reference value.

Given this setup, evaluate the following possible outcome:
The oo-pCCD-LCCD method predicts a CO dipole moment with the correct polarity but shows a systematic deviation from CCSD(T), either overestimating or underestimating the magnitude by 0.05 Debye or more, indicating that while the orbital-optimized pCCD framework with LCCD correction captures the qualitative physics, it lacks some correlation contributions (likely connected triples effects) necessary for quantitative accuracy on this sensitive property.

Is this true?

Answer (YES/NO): NO